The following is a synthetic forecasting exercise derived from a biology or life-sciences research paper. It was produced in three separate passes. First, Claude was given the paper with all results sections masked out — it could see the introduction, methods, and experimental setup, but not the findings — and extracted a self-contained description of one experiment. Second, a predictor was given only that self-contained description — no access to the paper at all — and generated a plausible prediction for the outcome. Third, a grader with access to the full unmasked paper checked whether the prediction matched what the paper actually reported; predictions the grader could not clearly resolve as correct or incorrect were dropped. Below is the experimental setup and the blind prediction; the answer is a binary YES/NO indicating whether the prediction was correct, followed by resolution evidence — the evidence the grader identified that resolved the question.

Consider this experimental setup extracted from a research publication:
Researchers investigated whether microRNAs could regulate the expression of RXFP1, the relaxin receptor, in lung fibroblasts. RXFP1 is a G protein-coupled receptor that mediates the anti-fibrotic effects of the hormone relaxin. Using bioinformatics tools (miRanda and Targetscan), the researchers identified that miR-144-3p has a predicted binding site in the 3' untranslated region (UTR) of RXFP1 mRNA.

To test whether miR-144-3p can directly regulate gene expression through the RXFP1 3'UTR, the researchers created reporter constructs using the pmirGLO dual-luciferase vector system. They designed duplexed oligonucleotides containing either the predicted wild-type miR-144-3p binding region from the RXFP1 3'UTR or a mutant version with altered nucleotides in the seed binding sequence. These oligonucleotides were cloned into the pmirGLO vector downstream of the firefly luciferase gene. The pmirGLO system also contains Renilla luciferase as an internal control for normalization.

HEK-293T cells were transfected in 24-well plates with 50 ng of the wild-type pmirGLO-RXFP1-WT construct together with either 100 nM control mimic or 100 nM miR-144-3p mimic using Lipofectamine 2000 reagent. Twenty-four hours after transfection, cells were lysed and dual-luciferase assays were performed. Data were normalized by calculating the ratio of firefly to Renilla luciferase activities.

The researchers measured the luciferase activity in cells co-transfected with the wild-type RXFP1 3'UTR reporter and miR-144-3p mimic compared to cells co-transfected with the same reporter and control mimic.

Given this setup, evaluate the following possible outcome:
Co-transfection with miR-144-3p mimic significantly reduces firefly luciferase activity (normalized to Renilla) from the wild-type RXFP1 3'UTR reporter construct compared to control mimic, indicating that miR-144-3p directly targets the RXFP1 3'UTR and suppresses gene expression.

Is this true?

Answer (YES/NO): YES